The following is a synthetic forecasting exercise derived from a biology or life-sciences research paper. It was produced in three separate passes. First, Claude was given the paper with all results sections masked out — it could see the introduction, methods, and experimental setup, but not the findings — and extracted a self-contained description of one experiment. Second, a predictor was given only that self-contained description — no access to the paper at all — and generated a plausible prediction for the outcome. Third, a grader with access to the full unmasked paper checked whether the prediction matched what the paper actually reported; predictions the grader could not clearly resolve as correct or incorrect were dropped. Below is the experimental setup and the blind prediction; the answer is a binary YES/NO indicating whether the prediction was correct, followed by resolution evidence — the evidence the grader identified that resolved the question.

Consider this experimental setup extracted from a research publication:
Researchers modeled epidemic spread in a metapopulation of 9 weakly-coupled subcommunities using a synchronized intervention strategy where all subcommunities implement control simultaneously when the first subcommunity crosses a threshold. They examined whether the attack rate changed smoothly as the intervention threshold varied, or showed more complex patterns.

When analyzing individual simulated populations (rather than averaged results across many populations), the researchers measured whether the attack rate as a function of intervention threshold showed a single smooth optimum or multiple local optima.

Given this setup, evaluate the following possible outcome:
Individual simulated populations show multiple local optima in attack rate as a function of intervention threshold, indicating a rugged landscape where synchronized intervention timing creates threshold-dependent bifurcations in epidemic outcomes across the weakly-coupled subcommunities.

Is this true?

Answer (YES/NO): YES